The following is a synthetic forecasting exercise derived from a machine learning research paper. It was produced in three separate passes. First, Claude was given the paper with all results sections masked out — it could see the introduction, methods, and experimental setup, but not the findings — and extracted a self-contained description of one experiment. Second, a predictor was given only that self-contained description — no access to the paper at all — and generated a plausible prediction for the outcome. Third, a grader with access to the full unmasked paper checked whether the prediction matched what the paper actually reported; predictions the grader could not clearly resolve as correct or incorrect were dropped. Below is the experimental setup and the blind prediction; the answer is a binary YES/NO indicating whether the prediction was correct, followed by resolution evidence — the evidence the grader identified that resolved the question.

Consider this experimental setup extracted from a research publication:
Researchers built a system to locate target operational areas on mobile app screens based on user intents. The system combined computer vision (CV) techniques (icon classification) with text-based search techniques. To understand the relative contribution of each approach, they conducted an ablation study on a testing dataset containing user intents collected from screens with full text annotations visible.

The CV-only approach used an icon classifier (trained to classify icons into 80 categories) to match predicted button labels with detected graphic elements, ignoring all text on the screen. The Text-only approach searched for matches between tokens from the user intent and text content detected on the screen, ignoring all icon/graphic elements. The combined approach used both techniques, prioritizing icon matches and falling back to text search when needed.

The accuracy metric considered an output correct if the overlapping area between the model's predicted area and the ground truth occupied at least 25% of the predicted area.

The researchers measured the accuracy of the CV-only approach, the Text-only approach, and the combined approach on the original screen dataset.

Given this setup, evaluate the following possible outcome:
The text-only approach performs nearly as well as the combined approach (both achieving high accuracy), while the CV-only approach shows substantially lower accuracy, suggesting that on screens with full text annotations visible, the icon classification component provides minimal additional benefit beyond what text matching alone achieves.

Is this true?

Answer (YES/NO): NO